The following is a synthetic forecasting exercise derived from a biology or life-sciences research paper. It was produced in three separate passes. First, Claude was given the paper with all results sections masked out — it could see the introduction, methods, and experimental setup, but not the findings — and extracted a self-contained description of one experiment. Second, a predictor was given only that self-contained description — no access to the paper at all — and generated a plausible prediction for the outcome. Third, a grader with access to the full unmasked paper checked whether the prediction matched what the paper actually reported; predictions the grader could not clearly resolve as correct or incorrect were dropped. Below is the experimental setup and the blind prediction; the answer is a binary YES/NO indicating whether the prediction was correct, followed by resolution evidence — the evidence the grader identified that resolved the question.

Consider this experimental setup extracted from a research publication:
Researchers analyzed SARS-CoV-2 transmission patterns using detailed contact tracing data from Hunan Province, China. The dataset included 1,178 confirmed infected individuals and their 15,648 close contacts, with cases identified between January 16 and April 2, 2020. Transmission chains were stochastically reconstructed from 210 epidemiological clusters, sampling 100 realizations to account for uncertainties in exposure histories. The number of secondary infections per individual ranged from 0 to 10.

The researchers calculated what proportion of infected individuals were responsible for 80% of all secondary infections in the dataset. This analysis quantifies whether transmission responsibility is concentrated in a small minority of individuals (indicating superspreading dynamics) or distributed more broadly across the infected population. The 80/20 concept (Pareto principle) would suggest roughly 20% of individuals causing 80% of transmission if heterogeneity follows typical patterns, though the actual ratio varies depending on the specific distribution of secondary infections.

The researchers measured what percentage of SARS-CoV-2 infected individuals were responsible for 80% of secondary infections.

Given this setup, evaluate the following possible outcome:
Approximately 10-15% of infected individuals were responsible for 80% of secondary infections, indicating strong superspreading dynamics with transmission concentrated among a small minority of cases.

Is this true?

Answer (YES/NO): YES